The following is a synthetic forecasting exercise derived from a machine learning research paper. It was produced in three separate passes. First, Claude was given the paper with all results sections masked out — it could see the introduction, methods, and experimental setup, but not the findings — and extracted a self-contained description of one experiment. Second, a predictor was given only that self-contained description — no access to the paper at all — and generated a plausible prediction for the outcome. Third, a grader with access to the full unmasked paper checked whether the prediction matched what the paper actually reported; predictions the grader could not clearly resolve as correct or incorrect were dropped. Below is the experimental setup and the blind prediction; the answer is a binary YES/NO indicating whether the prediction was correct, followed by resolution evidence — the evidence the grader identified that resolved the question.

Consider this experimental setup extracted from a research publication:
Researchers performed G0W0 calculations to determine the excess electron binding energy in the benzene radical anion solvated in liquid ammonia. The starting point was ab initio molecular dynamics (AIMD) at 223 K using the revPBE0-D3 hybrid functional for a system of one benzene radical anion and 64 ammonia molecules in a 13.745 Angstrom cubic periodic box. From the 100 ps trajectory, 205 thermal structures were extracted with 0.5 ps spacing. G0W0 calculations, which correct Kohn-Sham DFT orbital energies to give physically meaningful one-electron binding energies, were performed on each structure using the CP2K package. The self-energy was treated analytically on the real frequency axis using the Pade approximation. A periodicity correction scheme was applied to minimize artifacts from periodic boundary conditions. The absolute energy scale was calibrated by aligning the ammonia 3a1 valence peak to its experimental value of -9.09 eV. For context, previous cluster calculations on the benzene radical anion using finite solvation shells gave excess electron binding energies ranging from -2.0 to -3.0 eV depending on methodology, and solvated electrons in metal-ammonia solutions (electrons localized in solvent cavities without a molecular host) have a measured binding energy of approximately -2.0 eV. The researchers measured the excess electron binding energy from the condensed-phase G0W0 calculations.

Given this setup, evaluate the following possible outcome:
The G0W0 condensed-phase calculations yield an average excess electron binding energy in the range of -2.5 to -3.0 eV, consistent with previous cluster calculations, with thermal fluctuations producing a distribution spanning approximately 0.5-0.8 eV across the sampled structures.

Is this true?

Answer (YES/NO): NO